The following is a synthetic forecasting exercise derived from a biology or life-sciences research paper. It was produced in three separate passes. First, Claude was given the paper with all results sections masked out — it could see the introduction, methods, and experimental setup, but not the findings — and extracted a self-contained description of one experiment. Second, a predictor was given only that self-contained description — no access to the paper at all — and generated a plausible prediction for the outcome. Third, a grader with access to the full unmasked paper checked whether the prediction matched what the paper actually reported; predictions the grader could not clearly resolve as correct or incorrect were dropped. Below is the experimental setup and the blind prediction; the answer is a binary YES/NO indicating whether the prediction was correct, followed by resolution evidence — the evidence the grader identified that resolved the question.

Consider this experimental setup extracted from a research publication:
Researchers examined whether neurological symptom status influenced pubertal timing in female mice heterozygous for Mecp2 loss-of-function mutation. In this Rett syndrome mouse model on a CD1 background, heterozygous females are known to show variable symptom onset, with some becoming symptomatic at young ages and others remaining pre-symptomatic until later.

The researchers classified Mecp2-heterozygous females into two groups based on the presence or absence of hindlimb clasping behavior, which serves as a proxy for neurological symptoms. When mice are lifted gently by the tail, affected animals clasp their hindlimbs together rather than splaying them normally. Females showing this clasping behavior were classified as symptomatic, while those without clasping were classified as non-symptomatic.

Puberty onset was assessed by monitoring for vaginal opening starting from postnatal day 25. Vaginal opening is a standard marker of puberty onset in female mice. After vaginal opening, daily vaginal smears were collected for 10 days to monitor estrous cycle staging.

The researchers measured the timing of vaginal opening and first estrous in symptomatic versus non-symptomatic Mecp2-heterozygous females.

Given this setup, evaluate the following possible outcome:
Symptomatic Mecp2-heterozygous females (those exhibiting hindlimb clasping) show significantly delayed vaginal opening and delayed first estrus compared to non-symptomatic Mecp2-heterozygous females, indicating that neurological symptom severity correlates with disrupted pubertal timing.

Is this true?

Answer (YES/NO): NO